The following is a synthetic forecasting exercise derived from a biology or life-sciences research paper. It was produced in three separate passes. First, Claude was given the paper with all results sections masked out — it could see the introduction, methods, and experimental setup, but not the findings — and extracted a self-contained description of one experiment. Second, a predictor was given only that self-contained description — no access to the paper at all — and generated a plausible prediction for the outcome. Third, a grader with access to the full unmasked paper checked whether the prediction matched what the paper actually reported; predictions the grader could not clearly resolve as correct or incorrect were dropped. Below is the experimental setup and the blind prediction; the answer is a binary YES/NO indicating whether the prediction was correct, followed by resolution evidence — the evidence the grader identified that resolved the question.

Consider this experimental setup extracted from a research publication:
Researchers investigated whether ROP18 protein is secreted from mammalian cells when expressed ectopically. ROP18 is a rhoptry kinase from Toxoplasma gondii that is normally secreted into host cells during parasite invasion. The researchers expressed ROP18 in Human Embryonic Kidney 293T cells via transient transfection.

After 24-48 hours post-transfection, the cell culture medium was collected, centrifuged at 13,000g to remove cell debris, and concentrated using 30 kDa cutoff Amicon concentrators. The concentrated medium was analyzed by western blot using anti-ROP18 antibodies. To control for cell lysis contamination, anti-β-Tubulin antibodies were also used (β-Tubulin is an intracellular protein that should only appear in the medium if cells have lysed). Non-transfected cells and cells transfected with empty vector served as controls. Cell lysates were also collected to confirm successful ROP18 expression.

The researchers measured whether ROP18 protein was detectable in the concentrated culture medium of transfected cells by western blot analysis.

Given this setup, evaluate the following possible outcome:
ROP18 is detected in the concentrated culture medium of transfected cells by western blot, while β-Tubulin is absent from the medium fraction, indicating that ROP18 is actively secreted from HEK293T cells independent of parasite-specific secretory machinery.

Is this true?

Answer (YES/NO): NO